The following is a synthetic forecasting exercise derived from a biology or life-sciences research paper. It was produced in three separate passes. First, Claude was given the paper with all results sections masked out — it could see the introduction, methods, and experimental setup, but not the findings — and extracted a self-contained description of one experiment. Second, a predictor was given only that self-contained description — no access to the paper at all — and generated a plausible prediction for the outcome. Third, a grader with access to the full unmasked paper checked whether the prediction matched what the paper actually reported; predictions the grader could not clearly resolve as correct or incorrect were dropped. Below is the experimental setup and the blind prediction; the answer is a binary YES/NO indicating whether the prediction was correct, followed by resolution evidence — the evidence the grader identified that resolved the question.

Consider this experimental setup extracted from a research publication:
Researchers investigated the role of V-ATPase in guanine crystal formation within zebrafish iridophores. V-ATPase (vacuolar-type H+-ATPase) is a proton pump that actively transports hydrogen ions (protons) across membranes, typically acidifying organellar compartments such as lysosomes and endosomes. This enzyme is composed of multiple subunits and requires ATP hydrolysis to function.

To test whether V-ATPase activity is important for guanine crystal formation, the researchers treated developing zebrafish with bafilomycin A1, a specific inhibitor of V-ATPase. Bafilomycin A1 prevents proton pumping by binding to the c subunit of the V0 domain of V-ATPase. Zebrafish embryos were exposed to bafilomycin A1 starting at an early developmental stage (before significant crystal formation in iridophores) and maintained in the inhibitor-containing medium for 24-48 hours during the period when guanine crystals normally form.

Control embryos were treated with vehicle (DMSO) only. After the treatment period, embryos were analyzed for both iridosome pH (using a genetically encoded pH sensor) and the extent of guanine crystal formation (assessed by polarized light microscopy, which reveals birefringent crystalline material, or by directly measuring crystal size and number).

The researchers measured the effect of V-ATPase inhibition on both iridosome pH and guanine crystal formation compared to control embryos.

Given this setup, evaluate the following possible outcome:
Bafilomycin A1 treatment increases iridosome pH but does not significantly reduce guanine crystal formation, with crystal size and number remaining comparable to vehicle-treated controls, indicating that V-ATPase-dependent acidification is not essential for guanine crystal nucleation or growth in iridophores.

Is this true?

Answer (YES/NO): NO